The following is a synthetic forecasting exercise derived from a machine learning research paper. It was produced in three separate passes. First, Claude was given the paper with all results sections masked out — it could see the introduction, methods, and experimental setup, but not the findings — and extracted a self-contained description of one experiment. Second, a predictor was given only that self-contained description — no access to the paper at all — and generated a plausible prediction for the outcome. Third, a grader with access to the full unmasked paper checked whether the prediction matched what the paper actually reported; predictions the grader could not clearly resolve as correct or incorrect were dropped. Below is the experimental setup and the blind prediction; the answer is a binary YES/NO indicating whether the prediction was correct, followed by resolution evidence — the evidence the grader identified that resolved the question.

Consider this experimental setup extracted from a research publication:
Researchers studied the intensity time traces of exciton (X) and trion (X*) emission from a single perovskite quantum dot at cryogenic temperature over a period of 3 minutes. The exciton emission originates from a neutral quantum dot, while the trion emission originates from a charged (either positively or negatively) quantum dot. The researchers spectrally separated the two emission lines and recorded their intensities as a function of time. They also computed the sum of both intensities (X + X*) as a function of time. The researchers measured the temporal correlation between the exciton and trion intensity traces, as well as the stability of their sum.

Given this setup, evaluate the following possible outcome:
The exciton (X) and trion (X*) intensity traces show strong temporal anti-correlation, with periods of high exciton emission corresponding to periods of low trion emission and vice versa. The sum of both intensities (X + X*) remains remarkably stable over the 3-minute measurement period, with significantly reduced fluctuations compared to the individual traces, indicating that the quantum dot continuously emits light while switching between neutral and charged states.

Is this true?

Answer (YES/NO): YES